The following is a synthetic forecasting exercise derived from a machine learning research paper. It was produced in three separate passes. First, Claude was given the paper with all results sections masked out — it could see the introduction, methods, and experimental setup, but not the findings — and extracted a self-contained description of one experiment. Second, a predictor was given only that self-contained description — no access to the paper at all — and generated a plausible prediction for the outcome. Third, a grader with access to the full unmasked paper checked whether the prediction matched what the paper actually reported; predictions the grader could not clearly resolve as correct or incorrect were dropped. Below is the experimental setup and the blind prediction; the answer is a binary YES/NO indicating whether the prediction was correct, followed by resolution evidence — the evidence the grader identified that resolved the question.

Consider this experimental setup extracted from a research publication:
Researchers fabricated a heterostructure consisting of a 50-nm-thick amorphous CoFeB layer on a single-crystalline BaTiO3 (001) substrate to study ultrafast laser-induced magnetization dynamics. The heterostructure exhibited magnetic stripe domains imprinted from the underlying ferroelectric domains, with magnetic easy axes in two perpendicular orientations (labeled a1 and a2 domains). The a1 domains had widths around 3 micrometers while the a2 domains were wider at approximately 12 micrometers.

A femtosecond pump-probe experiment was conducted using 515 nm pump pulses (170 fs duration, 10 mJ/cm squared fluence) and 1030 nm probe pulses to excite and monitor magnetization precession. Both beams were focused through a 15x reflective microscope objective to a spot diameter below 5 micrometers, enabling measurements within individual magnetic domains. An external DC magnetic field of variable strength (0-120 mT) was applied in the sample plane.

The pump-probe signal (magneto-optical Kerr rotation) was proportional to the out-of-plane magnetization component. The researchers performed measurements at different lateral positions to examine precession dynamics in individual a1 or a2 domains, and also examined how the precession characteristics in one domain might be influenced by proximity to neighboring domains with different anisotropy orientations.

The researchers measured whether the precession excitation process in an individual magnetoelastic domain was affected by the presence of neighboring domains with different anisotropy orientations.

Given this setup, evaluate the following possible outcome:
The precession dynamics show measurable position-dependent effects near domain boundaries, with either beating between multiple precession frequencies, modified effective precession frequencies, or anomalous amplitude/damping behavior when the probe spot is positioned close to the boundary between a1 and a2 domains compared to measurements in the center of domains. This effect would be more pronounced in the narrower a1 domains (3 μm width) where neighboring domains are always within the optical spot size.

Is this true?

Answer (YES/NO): NO